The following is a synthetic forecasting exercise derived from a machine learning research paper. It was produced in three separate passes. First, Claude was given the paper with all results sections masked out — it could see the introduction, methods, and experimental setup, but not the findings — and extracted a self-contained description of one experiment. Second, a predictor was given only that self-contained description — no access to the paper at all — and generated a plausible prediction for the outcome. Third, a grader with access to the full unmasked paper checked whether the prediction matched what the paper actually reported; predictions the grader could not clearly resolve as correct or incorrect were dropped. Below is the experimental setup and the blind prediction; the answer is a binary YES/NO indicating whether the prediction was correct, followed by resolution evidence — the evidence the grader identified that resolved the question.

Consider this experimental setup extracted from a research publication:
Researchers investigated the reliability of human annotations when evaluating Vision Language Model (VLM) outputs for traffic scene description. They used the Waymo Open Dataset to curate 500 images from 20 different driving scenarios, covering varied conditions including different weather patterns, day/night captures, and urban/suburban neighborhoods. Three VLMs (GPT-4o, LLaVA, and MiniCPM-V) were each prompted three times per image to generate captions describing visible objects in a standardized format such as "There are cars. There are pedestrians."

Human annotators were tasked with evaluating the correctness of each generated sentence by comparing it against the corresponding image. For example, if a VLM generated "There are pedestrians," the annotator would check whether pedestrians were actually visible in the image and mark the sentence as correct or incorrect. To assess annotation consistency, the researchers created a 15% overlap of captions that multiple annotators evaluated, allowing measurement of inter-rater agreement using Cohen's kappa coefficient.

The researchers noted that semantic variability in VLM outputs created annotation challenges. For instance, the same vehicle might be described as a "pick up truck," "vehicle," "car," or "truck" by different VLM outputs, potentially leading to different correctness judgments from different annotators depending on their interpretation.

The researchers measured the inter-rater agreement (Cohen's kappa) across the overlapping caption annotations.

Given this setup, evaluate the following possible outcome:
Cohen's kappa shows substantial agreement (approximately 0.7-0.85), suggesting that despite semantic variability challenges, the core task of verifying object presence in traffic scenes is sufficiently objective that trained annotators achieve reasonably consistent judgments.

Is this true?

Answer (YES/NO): NO